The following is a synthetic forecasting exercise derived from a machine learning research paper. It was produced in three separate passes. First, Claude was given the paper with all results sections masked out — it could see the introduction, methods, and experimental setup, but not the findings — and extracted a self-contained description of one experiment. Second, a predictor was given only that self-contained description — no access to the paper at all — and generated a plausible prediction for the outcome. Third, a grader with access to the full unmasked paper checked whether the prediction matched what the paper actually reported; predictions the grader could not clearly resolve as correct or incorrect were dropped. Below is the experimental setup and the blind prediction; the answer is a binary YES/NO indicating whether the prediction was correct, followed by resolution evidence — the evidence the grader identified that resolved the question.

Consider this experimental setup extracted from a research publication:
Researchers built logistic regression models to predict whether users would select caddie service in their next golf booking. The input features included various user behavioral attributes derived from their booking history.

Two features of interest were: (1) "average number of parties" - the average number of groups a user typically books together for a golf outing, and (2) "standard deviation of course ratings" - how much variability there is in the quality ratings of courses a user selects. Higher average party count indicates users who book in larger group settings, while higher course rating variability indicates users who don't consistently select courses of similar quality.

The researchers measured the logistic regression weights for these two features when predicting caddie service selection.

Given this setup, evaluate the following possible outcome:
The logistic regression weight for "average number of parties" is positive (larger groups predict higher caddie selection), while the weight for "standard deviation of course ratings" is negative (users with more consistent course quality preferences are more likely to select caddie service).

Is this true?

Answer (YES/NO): NO